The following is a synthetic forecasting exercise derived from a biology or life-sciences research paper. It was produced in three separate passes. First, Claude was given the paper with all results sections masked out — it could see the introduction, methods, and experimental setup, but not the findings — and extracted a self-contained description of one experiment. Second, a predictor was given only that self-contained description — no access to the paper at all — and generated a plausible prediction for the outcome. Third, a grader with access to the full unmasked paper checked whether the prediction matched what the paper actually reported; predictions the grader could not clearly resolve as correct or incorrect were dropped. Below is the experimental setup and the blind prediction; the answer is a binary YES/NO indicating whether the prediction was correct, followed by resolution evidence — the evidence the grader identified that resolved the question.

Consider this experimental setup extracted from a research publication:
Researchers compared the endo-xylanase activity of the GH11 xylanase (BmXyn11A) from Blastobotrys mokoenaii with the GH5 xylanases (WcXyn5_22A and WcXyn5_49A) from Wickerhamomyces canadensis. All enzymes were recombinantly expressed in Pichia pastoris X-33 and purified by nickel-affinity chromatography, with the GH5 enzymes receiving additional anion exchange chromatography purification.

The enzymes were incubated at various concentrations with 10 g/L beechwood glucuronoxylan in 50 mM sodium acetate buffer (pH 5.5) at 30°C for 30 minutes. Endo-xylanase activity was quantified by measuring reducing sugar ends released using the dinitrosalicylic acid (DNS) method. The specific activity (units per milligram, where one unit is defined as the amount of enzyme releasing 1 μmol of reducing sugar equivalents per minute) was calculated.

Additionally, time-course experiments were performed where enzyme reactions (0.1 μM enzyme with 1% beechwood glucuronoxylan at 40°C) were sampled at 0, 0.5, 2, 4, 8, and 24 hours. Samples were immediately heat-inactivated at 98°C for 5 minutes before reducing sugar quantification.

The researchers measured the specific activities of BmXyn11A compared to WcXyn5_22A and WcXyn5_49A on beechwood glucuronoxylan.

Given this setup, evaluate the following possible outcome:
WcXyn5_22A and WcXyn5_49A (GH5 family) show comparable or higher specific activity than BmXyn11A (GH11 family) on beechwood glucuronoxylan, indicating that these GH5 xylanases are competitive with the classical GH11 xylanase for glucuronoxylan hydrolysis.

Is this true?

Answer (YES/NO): NO